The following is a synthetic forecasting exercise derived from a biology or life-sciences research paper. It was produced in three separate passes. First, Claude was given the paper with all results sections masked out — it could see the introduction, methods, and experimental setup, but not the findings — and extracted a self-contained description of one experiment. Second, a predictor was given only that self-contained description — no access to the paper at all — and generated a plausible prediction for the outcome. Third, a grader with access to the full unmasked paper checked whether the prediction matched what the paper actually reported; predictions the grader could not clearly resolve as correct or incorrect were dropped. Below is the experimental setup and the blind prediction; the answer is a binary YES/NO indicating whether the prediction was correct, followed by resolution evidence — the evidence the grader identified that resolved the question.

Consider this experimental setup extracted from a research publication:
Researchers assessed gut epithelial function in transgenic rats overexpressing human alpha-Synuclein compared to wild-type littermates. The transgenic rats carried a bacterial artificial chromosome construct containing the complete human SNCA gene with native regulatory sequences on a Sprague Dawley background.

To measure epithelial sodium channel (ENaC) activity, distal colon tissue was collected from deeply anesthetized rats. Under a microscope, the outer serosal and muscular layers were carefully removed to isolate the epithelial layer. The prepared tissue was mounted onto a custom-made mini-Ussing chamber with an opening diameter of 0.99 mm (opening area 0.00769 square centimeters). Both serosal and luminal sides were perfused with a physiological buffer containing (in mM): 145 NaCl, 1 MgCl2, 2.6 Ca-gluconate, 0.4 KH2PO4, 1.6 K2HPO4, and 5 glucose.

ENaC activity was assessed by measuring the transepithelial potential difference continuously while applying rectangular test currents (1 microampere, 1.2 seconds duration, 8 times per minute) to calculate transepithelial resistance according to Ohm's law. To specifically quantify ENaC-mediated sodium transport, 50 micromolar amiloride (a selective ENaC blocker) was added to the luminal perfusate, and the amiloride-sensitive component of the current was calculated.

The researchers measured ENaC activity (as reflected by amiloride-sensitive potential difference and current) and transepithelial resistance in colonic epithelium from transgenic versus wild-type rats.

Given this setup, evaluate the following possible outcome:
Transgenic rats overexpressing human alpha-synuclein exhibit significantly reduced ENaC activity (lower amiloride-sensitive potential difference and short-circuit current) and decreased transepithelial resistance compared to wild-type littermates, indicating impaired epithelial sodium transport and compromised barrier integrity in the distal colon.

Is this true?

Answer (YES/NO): NO